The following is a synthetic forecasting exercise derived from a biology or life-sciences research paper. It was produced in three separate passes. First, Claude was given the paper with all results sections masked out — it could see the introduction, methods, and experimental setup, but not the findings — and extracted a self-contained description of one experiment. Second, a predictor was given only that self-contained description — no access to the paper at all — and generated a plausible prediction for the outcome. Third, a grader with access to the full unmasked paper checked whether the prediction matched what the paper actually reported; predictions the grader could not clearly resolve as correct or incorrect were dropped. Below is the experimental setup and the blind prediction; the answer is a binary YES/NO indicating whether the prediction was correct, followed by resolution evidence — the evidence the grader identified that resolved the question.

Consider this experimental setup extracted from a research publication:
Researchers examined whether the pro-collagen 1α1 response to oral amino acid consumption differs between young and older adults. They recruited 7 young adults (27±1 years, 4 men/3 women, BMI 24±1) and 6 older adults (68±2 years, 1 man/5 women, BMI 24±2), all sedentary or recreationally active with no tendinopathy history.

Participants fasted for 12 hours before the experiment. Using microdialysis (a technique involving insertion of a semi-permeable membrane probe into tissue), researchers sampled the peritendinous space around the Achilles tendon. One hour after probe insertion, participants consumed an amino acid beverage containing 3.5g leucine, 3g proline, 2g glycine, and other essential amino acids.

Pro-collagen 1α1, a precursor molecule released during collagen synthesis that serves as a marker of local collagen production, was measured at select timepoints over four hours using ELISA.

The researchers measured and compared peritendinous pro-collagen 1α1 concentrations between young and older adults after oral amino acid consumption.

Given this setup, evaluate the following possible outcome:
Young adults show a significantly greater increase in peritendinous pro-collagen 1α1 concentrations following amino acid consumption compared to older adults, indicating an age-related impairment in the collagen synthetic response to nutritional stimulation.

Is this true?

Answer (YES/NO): NO